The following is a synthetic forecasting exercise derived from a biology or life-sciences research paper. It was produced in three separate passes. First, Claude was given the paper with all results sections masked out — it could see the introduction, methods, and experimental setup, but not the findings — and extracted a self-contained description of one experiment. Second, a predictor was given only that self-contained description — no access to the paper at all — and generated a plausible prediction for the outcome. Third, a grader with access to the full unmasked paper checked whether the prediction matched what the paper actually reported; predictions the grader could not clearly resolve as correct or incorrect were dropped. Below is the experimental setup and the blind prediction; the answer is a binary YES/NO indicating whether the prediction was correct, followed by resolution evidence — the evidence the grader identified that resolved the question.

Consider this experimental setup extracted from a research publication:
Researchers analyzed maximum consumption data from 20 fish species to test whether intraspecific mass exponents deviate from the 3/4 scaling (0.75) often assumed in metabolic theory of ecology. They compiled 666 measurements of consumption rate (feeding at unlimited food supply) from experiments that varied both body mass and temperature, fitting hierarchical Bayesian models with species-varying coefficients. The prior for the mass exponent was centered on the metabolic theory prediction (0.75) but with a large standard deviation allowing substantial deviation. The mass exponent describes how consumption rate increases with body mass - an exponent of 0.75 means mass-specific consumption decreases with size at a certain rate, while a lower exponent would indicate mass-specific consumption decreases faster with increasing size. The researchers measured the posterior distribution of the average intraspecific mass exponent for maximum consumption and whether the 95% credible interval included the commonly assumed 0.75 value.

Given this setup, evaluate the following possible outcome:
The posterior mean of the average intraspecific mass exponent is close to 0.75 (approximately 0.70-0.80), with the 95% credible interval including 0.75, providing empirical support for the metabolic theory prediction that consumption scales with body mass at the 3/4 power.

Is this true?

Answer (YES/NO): NO